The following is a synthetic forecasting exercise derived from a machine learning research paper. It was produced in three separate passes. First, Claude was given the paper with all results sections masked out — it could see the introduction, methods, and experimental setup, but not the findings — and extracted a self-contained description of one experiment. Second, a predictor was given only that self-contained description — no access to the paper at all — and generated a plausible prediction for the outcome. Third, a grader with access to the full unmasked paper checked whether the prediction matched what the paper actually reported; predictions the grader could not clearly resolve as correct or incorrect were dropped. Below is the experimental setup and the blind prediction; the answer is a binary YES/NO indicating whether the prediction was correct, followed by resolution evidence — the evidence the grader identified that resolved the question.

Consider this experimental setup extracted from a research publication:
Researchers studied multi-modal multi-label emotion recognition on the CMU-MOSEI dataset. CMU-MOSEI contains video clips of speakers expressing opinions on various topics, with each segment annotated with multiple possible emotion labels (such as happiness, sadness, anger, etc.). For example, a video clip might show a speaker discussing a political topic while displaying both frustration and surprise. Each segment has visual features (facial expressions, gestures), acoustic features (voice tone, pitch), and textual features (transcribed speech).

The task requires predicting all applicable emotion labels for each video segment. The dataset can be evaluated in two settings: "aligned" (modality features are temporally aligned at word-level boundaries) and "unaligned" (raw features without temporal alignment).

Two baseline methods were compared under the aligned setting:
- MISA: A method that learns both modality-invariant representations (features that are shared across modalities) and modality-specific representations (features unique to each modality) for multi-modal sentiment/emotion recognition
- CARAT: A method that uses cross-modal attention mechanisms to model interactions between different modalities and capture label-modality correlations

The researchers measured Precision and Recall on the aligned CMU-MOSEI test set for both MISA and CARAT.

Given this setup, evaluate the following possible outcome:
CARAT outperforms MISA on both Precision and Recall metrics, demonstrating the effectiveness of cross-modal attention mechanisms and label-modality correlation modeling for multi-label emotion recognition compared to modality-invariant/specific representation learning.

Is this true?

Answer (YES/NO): NO